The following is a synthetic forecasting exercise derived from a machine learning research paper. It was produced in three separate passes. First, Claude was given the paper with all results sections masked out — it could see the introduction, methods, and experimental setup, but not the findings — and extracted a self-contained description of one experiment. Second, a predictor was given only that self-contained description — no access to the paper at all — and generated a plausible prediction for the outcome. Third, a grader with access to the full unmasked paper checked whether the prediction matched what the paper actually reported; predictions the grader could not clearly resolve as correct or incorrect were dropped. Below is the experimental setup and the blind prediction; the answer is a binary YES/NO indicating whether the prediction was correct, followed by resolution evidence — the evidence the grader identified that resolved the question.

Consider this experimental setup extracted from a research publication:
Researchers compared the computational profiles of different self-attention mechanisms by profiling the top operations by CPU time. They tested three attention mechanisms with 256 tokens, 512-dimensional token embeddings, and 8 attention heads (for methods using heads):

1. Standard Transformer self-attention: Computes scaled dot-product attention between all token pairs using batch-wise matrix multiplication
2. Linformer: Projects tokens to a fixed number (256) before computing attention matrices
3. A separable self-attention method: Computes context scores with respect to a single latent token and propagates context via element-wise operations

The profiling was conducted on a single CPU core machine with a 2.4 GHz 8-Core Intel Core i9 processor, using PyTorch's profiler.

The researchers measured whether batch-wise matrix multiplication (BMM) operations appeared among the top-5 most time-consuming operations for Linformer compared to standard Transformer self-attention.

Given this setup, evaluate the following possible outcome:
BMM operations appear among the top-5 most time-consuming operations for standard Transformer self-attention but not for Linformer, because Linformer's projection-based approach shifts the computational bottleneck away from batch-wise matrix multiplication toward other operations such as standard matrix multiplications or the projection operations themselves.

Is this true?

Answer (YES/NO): NO